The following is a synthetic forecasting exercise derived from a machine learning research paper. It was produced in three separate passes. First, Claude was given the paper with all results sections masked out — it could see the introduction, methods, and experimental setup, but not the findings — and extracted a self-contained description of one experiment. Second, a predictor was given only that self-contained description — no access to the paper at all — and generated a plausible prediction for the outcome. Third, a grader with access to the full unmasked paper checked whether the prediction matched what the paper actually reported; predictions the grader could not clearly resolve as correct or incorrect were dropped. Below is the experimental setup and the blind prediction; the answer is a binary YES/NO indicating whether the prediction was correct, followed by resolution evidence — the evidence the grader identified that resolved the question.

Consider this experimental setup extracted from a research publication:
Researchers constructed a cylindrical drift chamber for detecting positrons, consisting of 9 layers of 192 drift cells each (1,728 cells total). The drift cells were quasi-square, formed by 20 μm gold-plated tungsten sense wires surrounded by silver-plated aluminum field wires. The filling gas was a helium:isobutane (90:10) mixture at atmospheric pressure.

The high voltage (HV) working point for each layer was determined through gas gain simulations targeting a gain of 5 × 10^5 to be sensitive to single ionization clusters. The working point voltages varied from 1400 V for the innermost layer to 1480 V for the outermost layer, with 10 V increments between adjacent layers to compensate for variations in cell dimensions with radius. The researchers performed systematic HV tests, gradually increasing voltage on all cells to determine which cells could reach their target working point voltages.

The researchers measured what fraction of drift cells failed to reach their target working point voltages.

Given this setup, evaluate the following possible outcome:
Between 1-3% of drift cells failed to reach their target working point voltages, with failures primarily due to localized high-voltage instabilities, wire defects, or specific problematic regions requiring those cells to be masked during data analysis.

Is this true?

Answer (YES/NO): NO